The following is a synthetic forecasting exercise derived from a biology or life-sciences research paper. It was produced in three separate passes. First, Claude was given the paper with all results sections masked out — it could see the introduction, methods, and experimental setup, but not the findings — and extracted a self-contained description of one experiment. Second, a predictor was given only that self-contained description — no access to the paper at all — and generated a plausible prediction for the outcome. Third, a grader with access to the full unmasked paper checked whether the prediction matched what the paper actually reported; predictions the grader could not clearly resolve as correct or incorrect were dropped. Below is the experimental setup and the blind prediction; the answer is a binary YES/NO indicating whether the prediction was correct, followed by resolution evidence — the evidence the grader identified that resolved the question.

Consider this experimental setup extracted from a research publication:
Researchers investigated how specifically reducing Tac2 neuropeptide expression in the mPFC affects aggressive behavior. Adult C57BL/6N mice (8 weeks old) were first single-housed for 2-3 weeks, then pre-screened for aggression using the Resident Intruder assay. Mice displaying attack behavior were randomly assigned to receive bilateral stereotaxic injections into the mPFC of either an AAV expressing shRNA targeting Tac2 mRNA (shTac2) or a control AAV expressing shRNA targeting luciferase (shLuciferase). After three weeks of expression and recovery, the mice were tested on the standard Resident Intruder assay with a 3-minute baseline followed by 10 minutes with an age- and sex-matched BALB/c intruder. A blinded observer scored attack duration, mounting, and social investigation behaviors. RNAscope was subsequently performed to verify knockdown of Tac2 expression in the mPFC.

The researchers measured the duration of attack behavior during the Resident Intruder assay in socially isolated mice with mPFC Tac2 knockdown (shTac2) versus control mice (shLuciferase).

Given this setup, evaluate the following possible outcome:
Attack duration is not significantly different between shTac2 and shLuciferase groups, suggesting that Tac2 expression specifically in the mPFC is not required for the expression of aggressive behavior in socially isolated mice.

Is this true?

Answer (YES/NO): YES